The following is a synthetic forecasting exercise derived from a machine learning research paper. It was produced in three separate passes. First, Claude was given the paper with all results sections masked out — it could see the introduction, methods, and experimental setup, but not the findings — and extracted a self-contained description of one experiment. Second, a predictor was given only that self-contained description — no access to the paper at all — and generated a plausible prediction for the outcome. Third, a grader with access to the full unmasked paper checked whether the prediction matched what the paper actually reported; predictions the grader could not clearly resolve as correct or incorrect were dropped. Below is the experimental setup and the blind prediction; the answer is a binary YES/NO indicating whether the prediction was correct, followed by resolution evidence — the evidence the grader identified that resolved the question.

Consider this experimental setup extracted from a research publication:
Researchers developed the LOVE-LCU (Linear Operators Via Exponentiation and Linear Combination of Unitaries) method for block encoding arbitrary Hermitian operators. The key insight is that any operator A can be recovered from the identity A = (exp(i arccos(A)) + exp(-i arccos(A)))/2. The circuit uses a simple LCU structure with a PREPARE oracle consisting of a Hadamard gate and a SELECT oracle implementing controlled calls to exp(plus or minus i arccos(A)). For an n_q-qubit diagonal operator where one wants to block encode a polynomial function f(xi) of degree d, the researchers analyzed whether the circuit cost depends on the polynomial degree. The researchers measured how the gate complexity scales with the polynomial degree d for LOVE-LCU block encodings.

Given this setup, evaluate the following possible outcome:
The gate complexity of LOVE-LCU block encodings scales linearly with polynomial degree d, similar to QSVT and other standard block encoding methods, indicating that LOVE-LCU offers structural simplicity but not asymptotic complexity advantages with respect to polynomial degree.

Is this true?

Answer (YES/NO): NO